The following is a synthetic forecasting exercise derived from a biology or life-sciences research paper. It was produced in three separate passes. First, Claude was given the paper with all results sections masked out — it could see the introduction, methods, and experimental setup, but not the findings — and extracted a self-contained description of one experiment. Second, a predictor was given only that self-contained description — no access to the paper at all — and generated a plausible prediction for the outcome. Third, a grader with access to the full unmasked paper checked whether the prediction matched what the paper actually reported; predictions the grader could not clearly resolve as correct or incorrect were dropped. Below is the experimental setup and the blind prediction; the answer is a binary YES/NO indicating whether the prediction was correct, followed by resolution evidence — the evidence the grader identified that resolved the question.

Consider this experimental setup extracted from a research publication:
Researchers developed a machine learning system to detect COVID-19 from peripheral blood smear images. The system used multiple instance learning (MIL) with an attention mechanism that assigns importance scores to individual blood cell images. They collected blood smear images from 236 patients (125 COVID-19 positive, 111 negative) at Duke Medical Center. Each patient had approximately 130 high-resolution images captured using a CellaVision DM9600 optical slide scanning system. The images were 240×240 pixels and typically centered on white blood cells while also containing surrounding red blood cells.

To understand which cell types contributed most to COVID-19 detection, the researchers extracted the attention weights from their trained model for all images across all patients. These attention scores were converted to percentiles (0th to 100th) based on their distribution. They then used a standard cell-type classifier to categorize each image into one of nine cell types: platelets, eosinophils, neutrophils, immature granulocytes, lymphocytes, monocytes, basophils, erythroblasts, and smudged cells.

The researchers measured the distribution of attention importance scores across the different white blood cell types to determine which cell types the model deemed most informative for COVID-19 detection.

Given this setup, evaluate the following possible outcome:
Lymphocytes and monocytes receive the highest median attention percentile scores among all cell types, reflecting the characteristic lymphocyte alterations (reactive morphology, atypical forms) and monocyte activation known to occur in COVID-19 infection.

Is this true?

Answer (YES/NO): NO